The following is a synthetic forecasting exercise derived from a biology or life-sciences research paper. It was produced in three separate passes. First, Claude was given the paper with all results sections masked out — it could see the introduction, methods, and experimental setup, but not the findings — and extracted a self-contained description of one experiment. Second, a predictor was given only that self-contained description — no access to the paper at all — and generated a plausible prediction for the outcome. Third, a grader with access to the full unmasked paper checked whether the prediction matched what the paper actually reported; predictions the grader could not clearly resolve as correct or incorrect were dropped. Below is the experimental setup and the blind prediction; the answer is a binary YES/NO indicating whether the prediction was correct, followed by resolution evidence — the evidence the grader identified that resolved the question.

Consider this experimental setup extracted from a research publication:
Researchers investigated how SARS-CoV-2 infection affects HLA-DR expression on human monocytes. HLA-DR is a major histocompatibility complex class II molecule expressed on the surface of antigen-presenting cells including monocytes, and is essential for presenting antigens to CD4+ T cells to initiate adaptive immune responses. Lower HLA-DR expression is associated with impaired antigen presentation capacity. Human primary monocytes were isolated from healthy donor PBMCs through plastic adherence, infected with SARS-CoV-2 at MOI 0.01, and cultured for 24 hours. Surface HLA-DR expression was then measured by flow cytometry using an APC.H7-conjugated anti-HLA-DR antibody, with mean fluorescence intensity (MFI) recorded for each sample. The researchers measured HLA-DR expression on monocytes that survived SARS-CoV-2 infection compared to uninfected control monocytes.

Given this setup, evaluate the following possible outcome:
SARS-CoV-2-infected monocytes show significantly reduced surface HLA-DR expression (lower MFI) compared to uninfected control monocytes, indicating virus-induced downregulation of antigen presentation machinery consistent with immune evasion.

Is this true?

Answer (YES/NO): YES